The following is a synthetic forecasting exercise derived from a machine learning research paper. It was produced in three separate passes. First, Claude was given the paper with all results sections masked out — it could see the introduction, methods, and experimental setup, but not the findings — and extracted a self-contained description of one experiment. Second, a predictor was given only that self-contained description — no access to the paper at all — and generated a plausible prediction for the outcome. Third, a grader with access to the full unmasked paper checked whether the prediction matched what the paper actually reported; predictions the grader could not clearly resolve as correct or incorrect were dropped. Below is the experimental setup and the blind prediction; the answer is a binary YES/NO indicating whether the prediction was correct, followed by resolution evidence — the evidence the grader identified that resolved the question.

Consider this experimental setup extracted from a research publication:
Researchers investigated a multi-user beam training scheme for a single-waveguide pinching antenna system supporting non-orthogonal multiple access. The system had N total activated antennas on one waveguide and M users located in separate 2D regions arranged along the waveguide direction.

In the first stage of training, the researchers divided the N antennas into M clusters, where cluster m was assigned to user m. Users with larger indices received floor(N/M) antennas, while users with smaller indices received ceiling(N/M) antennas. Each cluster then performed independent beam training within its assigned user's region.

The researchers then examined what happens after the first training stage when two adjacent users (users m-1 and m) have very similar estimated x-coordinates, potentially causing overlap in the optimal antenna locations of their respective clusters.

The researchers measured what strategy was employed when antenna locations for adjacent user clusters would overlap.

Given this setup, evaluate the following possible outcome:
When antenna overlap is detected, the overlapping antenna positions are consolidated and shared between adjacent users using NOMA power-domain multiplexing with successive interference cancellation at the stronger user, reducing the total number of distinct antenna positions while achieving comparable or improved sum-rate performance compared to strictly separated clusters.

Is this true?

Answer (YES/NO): NO